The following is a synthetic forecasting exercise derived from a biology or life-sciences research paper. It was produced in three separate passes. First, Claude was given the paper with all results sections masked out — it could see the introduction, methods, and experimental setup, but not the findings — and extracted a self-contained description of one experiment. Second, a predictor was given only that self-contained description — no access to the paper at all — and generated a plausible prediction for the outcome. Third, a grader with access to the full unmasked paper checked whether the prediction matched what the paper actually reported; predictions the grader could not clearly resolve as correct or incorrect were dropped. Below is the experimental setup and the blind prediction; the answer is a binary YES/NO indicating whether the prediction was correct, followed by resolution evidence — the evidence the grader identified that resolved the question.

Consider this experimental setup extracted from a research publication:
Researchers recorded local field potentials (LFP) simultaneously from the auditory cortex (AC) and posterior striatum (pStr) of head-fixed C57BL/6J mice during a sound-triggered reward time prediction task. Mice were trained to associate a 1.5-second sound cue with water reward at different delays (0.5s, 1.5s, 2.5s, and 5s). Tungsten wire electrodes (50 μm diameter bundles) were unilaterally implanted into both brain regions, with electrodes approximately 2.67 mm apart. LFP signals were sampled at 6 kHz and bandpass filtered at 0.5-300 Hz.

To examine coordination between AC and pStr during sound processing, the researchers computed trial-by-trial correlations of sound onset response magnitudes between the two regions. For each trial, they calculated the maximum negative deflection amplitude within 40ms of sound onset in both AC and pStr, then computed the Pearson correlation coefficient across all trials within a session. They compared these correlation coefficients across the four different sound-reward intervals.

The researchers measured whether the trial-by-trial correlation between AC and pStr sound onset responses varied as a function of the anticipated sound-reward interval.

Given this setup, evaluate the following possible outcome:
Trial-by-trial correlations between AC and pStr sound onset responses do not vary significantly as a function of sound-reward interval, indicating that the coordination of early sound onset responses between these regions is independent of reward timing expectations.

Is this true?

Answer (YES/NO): YES